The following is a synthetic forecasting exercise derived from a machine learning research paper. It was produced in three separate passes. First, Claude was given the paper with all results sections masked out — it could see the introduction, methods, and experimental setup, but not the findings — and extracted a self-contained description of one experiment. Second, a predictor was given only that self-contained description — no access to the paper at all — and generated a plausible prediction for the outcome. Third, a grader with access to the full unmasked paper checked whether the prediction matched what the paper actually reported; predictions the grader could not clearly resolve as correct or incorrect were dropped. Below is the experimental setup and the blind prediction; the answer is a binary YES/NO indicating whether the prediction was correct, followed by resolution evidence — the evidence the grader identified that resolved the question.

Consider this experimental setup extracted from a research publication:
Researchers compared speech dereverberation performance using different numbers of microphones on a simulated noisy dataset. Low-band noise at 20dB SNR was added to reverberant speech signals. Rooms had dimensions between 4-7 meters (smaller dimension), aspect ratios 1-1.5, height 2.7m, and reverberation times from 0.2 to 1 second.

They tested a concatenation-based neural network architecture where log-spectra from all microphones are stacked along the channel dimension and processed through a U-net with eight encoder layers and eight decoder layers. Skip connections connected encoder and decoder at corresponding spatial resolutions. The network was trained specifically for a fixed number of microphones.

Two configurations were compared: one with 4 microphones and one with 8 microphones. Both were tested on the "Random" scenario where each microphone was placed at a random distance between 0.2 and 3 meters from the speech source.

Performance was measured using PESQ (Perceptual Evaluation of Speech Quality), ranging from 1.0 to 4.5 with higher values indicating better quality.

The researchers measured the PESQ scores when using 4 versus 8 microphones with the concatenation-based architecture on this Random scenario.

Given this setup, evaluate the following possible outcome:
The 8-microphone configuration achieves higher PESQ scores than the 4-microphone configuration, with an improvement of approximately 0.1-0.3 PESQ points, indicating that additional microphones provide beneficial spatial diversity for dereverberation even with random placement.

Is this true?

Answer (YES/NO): YES